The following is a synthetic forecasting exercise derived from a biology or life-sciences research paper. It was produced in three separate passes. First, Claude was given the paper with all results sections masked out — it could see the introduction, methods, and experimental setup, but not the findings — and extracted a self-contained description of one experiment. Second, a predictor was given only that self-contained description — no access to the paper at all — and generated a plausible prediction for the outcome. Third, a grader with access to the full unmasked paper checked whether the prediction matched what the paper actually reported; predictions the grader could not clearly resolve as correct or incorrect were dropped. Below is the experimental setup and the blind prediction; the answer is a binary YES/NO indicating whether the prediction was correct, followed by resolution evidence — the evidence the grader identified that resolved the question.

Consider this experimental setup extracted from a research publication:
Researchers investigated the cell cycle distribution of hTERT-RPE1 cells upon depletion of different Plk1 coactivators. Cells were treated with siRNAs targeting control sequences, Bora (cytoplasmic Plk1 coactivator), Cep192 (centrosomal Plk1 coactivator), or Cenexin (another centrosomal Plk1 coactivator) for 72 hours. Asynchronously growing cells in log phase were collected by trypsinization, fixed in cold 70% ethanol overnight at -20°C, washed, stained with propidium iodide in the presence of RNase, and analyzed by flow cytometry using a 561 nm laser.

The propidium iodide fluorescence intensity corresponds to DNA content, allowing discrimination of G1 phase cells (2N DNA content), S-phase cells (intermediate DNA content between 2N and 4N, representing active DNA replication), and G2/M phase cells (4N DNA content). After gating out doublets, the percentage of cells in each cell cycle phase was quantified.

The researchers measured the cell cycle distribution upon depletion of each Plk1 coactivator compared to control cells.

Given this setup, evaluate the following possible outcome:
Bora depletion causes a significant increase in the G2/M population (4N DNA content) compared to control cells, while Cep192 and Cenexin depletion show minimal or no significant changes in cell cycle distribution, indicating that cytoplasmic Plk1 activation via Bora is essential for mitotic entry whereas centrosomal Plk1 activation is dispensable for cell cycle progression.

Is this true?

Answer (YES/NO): NO